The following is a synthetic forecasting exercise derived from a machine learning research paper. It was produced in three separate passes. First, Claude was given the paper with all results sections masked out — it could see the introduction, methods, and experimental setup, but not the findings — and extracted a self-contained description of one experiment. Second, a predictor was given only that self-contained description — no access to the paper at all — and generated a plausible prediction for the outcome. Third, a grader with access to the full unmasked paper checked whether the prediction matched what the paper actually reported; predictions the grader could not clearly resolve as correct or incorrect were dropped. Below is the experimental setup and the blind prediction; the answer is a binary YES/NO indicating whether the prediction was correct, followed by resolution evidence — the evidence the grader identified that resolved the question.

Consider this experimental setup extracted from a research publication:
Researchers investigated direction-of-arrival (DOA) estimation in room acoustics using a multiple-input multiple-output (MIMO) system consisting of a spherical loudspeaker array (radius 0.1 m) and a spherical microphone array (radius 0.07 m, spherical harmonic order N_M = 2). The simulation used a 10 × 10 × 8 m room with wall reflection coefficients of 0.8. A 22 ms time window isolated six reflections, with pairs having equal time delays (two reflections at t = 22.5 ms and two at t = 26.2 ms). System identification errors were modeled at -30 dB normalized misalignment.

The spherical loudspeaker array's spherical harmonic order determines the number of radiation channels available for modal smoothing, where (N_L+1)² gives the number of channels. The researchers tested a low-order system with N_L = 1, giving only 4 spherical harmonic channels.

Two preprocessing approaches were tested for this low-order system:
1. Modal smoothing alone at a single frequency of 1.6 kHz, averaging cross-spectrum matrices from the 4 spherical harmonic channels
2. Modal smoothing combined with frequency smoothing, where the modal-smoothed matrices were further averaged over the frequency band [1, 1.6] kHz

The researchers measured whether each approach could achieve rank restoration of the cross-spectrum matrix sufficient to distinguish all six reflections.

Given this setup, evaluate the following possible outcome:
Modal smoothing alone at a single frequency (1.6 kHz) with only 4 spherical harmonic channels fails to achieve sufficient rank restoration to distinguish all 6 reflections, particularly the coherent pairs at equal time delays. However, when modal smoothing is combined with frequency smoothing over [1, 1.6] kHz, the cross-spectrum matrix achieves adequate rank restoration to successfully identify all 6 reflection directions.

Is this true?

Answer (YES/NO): YES